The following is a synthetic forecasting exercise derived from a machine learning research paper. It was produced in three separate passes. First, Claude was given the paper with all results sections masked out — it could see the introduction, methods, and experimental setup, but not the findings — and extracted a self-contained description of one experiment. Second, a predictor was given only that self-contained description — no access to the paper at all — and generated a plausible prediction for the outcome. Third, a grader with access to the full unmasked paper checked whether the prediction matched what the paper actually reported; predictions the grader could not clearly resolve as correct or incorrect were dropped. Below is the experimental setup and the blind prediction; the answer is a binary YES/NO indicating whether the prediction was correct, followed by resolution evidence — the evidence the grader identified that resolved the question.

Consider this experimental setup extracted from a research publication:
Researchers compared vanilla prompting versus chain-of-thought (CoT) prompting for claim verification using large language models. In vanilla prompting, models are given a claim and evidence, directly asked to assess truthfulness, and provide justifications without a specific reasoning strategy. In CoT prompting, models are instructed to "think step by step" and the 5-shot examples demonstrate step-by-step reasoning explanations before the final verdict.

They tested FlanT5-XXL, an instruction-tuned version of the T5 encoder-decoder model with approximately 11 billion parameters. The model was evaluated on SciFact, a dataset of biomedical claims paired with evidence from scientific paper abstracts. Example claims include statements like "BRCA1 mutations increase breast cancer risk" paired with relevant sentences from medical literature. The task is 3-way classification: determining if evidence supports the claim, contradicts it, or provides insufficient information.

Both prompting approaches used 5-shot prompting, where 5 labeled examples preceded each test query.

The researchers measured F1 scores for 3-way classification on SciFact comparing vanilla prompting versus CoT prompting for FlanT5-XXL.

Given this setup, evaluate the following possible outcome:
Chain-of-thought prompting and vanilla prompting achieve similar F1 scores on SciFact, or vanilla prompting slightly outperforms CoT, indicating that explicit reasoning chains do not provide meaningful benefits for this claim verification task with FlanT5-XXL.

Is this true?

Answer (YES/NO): NO